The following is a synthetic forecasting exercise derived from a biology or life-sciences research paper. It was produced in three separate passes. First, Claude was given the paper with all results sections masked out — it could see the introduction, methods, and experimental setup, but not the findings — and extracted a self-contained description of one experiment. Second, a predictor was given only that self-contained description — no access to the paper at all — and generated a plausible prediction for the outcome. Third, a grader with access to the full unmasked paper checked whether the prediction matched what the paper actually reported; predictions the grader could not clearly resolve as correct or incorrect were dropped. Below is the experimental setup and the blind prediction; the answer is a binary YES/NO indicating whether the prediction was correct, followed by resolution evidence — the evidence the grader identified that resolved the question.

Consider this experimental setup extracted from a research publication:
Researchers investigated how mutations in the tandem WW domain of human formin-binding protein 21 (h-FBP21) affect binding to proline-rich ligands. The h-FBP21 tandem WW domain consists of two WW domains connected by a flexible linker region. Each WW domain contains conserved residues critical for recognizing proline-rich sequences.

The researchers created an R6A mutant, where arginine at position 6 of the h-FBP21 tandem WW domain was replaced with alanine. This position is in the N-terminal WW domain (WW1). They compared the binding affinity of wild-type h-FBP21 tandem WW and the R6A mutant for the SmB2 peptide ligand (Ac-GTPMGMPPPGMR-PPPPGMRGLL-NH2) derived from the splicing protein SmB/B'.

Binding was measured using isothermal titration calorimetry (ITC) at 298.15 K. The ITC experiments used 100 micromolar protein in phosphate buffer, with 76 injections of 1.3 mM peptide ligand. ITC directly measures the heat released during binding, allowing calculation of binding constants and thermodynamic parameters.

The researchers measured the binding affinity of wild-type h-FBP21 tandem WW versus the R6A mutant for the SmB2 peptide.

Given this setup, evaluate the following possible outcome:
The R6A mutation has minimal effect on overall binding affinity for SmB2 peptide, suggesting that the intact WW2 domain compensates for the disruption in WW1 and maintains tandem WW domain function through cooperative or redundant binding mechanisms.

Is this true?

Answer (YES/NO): NO